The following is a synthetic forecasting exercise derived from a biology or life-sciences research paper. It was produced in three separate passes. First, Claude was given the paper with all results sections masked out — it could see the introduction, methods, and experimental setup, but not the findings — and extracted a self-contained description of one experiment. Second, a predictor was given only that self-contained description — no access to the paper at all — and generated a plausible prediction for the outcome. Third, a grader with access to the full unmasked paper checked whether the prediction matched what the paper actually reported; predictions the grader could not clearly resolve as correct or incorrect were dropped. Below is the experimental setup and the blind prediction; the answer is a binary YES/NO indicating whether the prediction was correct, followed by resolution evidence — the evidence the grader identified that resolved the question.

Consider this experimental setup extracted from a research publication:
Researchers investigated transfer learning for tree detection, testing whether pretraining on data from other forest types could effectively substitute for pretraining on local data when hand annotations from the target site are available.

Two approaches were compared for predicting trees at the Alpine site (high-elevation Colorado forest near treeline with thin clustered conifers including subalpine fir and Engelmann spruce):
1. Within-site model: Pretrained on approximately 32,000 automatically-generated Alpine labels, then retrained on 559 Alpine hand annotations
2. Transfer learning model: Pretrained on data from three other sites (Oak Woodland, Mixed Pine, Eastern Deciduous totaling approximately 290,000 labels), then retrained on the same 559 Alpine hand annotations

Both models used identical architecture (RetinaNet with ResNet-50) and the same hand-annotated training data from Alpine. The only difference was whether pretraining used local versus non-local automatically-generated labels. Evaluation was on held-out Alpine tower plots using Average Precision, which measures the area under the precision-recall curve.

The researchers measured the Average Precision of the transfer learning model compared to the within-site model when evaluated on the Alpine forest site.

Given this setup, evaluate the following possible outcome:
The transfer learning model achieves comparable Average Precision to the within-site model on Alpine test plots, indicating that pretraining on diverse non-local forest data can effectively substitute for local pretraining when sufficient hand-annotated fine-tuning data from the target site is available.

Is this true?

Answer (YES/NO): YES